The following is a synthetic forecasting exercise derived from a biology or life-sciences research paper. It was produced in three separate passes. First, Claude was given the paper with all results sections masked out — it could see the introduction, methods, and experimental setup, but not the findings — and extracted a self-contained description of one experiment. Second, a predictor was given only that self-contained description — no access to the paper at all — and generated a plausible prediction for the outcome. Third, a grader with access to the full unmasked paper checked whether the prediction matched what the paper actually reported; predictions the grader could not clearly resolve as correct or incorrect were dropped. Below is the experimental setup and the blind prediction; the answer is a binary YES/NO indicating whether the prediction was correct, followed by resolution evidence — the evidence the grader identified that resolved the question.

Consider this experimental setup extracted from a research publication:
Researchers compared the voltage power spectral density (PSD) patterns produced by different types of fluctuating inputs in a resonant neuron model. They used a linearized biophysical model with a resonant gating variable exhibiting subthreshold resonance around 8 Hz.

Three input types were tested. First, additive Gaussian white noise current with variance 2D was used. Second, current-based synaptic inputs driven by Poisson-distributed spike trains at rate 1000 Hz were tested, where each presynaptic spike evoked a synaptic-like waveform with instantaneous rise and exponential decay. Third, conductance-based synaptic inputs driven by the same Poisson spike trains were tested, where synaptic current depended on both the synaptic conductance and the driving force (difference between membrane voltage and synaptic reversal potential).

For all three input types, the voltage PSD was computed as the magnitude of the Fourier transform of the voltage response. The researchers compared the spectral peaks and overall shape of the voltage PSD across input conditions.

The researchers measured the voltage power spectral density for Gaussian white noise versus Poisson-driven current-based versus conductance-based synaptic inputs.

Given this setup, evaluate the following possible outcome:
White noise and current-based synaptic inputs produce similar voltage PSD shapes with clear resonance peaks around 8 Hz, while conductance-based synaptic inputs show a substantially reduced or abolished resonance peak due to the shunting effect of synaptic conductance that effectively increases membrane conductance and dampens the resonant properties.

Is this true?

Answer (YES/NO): NO